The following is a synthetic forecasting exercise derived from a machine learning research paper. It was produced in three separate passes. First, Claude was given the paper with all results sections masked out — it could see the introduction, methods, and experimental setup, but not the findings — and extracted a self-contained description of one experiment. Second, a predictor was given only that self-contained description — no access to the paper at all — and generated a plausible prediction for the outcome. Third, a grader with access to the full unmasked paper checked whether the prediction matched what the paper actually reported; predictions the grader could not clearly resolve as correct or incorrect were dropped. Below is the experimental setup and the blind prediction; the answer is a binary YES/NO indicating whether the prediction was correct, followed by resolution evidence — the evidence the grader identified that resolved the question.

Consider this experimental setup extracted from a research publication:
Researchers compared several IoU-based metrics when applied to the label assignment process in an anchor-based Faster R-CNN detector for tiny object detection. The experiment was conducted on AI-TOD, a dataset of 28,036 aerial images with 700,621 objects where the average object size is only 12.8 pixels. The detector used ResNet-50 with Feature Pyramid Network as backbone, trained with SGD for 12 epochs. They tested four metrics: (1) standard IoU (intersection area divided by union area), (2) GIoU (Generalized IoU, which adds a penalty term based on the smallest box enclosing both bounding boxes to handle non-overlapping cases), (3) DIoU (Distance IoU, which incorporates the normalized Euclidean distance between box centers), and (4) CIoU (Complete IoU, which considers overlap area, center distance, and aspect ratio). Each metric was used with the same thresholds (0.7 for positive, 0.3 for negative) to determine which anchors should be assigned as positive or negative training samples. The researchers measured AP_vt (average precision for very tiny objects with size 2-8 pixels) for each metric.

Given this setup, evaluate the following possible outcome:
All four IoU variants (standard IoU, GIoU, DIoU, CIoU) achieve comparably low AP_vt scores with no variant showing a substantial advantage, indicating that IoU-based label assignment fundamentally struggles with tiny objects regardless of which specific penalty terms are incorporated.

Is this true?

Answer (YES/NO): NO